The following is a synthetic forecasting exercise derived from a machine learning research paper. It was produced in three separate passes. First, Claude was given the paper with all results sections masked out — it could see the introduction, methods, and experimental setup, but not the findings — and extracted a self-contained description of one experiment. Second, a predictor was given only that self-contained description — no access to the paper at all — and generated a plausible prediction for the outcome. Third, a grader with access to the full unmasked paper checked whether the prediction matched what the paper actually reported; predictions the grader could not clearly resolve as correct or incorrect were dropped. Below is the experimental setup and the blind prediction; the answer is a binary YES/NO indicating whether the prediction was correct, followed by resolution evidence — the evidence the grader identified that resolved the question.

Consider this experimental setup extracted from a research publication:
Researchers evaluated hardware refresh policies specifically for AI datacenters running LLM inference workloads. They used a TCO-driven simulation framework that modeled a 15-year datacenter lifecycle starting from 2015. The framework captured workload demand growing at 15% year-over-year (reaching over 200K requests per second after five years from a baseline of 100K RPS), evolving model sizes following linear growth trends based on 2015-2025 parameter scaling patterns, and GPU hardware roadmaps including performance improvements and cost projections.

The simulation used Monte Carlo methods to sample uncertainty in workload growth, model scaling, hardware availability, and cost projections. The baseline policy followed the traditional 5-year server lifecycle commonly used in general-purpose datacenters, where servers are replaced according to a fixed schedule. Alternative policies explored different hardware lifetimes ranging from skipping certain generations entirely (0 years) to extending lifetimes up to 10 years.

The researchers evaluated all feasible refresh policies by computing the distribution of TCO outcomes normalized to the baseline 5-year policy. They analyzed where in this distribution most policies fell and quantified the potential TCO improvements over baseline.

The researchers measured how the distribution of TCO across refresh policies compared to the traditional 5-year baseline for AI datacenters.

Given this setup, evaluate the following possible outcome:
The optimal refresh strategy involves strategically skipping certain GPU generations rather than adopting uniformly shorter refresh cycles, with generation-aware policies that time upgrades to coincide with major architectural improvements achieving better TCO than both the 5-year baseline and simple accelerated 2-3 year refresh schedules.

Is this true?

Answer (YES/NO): YES